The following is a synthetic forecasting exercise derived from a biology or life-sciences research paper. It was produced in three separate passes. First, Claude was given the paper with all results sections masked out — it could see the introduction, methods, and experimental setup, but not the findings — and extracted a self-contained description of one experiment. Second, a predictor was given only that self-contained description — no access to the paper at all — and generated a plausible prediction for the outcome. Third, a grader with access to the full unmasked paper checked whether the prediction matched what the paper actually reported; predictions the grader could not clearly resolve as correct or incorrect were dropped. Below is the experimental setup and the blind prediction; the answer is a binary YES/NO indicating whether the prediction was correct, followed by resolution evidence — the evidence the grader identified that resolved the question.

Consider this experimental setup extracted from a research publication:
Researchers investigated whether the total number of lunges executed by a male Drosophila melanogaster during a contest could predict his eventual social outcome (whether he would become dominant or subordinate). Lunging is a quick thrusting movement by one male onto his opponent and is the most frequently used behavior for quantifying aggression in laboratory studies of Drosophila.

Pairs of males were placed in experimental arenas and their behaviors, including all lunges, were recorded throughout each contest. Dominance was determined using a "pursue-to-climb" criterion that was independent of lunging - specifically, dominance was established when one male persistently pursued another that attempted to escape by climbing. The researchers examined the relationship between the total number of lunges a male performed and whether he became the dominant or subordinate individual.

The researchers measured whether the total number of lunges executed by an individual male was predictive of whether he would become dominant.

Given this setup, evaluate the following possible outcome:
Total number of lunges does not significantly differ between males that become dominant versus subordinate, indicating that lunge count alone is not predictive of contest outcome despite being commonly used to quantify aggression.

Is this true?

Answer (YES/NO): NO